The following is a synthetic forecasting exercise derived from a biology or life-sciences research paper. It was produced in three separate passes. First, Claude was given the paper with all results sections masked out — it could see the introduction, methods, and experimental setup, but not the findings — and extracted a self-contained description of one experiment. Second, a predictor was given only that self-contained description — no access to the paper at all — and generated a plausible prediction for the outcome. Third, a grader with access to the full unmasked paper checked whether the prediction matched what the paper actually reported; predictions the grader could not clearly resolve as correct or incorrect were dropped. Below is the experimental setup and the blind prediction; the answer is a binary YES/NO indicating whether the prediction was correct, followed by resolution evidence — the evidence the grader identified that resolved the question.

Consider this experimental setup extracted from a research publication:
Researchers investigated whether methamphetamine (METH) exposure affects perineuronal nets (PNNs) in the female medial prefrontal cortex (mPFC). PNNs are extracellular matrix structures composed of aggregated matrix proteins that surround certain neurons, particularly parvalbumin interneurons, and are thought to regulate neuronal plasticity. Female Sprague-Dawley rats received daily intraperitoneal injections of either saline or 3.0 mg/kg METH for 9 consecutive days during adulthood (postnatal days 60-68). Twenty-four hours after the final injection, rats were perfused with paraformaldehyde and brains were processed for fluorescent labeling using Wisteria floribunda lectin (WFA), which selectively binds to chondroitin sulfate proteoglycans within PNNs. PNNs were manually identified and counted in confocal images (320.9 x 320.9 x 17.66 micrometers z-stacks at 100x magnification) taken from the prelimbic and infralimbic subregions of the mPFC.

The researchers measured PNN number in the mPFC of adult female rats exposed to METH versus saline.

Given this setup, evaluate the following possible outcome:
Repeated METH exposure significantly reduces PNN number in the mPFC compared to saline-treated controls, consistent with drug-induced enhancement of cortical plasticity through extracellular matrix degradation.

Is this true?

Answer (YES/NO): NO